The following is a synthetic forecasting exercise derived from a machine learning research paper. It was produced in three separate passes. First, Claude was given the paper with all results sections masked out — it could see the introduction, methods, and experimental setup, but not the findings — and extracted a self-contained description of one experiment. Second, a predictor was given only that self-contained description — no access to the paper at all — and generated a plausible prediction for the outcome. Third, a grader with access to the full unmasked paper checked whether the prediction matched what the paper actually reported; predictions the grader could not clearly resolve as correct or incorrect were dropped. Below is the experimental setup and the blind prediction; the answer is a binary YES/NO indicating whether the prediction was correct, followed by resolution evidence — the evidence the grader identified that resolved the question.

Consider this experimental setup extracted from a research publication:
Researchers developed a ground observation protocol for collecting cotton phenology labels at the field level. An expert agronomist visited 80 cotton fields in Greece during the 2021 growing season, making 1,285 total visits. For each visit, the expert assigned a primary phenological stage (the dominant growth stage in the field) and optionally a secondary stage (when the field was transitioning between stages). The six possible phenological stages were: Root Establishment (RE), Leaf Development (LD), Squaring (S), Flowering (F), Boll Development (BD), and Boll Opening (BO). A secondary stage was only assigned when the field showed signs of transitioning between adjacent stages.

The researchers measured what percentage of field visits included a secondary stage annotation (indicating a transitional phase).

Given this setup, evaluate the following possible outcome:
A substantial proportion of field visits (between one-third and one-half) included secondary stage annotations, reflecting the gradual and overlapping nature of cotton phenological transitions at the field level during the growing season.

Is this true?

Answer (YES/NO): NO